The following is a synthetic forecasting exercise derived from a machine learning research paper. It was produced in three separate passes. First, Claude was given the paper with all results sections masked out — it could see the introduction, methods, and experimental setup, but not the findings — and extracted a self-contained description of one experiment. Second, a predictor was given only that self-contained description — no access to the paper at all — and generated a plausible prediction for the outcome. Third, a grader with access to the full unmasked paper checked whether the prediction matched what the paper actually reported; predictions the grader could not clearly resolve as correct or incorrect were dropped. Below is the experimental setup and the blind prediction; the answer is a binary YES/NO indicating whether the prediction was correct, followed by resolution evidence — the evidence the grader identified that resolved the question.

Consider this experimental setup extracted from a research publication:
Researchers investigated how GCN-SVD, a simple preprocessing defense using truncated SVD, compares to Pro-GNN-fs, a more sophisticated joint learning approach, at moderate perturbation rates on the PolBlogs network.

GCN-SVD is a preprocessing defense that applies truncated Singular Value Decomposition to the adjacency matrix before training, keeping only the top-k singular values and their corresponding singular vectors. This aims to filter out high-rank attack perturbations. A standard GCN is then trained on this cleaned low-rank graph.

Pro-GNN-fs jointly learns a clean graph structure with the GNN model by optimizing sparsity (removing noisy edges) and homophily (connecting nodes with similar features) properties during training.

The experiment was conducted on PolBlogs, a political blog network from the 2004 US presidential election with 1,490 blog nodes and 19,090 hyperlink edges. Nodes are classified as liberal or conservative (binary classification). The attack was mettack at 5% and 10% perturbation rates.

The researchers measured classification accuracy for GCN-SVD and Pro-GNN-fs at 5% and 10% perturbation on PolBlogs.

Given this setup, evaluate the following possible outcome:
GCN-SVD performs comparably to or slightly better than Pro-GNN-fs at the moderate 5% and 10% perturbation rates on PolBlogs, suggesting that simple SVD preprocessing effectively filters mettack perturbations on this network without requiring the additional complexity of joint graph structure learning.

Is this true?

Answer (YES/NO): NO